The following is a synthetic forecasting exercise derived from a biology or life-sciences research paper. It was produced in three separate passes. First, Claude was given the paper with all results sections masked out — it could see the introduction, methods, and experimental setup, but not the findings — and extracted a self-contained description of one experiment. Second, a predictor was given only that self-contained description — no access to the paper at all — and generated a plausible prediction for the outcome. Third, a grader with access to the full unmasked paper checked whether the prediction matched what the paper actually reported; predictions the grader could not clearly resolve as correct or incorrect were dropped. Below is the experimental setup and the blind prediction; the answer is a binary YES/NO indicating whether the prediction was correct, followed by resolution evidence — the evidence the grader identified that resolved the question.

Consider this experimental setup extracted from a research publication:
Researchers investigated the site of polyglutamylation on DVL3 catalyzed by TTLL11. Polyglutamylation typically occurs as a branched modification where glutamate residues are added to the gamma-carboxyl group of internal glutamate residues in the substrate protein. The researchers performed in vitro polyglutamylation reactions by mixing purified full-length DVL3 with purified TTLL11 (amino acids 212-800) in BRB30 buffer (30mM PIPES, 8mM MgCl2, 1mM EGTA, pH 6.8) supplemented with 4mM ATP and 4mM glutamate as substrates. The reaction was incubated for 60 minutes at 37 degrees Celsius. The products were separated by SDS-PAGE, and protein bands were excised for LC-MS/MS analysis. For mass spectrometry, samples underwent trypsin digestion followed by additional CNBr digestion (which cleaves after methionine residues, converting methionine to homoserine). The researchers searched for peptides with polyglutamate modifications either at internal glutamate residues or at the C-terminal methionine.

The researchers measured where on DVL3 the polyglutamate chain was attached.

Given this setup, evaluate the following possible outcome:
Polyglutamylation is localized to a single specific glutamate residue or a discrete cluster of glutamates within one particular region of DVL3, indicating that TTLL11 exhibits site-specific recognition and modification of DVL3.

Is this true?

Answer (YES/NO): NO